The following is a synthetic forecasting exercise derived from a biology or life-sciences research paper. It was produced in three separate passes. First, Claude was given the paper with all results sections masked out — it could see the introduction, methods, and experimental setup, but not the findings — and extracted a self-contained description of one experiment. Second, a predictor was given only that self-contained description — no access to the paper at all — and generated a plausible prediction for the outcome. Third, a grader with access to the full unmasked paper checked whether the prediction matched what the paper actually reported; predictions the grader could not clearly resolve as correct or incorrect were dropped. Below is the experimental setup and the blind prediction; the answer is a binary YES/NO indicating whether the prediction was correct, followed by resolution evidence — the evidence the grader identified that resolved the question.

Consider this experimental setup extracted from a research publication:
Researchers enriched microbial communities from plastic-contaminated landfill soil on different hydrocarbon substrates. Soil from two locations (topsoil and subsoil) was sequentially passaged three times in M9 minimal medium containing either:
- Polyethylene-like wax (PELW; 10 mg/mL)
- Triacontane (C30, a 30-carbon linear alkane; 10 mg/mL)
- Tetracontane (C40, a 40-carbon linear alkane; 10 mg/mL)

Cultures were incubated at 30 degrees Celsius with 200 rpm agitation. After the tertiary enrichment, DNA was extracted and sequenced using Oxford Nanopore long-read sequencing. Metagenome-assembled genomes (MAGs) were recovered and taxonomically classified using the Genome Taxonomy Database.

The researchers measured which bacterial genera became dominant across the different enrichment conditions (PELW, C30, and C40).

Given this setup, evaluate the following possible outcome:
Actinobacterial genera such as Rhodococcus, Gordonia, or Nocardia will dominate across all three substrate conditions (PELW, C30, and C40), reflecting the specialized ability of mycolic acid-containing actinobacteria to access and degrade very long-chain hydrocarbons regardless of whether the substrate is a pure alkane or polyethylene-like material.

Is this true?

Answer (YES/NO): NO